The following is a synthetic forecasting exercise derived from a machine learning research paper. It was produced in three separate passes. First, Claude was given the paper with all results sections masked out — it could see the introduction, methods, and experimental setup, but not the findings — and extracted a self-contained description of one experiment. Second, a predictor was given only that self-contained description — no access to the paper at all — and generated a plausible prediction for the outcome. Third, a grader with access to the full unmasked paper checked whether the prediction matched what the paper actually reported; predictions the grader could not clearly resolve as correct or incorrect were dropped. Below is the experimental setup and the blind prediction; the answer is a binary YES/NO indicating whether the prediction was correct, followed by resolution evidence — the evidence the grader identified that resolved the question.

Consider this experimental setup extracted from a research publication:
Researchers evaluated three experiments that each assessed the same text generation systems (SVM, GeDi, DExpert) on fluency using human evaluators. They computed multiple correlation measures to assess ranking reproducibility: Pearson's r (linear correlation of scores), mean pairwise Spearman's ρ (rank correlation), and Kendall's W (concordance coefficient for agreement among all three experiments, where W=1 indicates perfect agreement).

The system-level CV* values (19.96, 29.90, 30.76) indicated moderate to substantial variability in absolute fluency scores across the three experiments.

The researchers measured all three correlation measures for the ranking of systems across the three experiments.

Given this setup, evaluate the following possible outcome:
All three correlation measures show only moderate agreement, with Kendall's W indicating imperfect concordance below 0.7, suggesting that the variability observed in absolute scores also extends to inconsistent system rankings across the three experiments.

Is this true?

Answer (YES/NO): NO